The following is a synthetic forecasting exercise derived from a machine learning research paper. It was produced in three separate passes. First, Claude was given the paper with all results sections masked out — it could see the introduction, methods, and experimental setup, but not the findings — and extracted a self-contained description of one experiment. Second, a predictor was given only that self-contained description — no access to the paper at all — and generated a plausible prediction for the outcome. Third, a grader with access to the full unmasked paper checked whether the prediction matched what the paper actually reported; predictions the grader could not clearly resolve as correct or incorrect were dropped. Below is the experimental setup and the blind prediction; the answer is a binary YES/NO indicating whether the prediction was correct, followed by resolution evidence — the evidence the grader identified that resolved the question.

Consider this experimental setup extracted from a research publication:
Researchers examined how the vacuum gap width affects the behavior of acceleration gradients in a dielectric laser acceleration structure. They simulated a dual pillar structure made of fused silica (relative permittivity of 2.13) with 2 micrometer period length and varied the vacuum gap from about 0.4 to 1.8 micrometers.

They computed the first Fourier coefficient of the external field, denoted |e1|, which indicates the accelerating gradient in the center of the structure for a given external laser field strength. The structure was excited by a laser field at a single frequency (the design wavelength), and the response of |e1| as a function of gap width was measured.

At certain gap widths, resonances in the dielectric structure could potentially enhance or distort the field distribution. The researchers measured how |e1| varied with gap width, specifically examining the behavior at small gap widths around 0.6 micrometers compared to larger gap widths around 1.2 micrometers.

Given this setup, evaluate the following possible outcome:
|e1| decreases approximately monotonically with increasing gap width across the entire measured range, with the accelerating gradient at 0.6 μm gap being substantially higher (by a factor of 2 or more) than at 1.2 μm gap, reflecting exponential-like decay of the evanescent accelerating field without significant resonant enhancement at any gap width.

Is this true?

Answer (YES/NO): NO